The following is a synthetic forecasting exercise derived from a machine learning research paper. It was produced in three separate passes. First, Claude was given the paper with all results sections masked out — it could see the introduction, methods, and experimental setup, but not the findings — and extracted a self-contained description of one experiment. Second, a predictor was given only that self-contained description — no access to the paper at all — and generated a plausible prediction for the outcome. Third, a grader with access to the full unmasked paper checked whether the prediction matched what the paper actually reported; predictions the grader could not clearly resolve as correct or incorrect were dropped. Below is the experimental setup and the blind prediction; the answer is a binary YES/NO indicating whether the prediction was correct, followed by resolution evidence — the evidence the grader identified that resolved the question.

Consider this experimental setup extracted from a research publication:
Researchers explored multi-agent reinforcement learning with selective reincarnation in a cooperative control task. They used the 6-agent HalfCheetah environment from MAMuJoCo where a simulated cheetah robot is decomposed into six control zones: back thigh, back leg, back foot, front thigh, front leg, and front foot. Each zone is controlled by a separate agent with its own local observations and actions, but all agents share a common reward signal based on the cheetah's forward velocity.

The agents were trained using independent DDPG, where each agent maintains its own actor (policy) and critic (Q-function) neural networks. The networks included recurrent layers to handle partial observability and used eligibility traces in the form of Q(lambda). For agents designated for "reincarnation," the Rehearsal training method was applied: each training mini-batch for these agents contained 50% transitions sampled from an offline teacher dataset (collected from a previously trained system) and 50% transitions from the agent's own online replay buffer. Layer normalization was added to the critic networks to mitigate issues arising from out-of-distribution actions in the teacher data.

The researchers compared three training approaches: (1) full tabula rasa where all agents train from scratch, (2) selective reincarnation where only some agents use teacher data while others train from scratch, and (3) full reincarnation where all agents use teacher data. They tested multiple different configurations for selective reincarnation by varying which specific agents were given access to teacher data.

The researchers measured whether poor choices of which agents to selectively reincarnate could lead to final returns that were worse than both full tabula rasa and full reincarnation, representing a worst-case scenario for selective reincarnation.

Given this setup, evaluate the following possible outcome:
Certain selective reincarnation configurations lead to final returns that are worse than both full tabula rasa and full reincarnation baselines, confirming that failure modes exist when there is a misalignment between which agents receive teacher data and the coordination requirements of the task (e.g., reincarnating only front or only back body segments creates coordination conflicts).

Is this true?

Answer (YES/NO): YES